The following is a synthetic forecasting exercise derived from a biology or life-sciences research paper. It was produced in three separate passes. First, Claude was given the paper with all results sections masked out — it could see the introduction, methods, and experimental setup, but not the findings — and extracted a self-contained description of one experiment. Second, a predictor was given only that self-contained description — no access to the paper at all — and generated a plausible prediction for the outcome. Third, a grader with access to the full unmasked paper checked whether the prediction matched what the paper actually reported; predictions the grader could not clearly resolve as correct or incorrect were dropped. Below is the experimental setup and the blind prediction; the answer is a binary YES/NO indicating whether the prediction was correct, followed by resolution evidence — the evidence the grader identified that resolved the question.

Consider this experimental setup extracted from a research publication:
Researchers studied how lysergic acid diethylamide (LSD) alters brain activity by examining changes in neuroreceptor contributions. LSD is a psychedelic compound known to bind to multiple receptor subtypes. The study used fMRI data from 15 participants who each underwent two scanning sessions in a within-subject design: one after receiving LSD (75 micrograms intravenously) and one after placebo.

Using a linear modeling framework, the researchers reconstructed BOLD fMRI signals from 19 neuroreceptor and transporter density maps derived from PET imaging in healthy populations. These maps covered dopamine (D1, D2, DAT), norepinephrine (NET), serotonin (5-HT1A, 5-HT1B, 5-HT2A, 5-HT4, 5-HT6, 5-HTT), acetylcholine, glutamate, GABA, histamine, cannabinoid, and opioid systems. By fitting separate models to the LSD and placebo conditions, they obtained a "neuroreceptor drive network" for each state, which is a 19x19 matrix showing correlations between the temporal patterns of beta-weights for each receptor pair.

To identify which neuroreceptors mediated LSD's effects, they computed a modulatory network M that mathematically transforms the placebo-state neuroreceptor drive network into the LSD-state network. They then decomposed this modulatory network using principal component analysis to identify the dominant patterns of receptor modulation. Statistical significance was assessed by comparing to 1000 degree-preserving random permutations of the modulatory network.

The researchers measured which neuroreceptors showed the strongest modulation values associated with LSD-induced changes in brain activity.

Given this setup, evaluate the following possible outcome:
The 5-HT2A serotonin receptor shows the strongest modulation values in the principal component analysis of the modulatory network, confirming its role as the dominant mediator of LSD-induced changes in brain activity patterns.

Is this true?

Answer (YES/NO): NO